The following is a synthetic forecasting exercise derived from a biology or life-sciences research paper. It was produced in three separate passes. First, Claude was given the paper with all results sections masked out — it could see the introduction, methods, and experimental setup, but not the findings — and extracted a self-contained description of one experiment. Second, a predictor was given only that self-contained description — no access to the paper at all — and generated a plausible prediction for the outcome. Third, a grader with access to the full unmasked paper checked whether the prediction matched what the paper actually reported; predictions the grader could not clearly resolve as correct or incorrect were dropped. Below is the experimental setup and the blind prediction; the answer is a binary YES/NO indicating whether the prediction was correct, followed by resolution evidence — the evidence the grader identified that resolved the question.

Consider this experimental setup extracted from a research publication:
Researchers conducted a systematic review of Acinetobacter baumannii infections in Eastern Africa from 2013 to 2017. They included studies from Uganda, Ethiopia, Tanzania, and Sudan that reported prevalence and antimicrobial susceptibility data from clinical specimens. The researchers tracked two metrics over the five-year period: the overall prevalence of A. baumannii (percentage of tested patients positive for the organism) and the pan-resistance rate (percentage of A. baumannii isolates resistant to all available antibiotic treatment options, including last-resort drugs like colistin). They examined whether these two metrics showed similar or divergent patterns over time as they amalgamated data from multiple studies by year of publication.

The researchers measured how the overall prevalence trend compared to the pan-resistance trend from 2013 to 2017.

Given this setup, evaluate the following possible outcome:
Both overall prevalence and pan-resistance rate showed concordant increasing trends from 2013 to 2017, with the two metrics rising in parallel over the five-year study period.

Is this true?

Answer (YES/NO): NO